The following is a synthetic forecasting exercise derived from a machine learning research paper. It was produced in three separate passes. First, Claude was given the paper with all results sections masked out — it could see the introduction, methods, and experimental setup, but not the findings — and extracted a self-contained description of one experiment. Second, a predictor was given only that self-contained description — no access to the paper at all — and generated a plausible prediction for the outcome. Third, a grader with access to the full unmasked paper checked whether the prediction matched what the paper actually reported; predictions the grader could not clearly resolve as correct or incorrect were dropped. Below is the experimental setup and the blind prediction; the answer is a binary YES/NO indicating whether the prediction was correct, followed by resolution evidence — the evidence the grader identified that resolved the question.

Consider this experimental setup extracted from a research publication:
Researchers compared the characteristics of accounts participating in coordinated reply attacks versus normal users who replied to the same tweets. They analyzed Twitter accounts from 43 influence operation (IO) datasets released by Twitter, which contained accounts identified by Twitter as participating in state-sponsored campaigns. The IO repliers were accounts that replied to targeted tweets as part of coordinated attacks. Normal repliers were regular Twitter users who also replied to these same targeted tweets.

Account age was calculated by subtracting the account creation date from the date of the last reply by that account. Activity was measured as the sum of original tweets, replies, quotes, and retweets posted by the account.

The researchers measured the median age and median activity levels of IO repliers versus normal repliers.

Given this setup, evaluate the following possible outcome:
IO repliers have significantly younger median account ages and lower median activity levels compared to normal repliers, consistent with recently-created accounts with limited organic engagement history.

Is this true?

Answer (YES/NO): YES